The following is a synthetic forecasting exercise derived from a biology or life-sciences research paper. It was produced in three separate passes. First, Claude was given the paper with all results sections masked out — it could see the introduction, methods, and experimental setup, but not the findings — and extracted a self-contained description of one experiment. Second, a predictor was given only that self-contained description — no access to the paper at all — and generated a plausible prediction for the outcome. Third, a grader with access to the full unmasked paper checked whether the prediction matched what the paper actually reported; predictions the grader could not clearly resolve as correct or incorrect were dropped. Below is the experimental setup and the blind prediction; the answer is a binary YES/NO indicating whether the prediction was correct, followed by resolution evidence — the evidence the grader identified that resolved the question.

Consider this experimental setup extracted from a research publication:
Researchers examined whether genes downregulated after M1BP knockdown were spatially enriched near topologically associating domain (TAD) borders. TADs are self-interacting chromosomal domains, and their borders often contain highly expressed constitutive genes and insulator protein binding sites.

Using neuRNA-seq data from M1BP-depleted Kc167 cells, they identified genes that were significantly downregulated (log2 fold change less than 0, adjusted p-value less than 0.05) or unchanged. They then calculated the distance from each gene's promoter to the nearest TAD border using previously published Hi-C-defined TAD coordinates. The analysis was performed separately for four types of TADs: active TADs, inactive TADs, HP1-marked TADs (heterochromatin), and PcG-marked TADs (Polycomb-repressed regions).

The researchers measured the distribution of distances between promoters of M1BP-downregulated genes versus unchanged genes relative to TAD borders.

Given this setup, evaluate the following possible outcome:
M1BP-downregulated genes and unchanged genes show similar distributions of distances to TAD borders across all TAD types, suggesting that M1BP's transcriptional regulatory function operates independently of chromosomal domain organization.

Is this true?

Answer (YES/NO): NO